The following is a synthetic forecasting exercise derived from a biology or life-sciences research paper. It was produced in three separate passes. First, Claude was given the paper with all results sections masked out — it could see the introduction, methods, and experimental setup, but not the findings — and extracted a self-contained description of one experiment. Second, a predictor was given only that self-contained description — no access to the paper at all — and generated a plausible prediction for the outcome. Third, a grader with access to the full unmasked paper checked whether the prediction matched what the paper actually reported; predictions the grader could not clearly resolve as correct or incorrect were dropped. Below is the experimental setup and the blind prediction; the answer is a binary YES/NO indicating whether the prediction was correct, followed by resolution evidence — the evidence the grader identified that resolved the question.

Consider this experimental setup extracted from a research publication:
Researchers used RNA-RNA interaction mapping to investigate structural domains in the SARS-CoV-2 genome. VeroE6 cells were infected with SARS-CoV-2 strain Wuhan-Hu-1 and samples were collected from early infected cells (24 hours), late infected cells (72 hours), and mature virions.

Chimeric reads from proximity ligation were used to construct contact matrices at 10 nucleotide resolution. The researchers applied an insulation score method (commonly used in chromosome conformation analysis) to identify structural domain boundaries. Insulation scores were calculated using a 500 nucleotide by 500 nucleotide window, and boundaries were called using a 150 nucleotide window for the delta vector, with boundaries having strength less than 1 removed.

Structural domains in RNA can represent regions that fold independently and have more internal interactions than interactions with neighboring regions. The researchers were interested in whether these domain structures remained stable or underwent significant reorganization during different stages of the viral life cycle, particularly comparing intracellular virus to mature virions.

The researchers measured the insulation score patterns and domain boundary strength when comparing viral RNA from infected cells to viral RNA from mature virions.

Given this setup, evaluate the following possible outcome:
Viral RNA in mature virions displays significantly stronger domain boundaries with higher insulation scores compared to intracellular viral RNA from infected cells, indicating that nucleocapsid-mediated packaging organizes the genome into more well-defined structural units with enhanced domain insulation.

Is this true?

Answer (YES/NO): YES